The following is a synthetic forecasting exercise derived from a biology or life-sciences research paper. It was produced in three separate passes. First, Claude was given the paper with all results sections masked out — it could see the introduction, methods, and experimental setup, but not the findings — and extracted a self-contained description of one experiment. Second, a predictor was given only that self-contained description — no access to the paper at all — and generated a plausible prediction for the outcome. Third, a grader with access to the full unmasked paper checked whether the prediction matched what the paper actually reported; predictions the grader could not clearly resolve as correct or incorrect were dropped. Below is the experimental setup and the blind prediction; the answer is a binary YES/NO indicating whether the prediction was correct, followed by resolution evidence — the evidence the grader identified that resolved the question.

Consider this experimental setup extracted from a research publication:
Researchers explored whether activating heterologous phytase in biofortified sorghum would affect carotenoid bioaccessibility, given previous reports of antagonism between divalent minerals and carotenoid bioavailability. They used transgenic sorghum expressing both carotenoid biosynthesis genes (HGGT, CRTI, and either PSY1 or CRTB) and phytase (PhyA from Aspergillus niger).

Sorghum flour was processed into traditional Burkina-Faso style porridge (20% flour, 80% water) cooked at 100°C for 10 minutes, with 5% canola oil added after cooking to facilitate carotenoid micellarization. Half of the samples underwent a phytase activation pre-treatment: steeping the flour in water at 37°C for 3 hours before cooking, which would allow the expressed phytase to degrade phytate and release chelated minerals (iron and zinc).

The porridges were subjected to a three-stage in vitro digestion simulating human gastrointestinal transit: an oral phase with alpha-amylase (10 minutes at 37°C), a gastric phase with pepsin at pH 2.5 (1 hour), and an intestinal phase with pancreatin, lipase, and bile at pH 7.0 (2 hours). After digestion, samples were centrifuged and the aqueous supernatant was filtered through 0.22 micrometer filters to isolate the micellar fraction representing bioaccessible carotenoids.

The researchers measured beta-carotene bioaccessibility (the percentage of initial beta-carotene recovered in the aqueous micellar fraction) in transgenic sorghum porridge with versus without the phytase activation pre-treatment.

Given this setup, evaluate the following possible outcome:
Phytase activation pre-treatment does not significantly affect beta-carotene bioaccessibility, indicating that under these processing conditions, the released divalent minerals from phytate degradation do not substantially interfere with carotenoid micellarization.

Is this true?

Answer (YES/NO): YES